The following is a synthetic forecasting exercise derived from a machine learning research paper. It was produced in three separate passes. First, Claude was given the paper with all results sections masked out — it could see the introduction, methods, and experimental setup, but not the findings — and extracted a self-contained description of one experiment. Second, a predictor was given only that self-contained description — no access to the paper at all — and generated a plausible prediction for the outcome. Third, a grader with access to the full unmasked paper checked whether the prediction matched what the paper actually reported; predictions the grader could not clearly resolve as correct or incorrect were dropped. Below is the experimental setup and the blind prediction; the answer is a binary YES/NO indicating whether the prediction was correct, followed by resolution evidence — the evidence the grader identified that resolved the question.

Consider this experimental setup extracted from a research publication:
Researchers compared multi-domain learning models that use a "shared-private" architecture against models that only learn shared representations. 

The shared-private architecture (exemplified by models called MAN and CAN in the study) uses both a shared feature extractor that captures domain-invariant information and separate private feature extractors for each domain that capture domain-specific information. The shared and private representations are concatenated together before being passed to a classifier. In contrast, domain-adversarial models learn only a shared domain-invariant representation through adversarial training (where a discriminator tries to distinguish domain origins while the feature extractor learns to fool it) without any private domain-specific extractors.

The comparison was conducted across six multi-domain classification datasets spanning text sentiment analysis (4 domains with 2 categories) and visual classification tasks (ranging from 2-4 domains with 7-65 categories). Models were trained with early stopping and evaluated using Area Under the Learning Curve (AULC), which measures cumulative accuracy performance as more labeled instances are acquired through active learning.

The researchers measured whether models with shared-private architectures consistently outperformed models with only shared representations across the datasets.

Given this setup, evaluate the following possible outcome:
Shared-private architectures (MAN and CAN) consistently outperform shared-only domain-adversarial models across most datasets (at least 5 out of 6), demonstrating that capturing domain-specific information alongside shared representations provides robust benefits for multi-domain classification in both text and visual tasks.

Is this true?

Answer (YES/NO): NO